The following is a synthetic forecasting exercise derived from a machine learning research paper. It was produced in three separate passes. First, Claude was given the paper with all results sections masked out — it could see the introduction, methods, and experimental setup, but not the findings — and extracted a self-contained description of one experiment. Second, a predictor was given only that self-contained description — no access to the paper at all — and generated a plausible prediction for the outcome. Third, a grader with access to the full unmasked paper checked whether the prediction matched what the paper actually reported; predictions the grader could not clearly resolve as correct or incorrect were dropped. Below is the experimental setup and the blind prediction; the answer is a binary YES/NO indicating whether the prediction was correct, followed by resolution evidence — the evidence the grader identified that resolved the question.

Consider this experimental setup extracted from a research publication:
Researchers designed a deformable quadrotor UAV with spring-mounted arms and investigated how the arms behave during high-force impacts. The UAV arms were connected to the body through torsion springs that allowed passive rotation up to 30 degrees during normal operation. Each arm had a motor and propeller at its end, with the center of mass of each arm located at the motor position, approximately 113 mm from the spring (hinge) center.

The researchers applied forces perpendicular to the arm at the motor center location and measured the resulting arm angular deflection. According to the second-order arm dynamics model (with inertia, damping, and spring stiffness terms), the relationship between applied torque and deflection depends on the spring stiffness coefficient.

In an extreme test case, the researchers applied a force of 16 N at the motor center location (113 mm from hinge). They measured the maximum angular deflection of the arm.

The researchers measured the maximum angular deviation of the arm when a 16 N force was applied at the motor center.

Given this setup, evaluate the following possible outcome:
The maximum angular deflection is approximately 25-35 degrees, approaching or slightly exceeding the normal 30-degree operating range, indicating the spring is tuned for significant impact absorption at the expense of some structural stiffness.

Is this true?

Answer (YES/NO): NO